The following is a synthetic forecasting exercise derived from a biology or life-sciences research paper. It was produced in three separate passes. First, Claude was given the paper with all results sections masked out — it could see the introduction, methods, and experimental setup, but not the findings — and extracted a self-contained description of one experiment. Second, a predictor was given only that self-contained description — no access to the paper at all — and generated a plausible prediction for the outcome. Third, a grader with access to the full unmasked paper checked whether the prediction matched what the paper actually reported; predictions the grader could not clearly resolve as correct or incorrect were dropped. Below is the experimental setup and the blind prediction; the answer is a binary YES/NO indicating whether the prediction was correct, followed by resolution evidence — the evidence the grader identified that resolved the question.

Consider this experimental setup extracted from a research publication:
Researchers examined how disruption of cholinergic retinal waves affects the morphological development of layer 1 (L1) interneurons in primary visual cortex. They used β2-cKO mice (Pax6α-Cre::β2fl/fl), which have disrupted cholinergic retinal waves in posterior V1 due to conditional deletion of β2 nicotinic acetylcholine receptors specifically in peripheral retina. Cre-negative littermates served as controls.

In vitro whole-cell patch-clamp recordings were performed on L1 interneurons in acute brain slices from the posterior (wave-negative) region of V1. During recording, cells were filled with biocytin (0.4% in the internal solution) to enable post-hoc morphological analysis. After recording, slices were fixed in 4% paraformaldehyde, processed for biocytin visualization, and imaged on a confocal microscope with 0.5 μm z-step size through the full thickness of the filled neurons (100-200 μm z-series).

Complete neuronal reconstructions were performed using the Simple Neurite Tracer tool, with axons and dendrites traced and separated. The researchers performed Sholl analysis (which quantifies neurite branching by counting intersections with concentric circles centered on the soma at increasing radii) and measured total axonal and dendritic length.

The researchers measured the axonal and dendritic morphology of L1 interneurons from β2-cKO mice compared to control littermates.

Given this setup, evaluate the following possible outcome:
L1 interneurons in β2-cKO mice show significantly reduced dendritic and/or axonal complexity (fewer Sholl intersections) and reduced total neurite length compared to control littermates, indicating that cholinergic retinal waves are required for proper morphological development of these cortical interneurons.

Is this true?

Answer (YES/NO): NO